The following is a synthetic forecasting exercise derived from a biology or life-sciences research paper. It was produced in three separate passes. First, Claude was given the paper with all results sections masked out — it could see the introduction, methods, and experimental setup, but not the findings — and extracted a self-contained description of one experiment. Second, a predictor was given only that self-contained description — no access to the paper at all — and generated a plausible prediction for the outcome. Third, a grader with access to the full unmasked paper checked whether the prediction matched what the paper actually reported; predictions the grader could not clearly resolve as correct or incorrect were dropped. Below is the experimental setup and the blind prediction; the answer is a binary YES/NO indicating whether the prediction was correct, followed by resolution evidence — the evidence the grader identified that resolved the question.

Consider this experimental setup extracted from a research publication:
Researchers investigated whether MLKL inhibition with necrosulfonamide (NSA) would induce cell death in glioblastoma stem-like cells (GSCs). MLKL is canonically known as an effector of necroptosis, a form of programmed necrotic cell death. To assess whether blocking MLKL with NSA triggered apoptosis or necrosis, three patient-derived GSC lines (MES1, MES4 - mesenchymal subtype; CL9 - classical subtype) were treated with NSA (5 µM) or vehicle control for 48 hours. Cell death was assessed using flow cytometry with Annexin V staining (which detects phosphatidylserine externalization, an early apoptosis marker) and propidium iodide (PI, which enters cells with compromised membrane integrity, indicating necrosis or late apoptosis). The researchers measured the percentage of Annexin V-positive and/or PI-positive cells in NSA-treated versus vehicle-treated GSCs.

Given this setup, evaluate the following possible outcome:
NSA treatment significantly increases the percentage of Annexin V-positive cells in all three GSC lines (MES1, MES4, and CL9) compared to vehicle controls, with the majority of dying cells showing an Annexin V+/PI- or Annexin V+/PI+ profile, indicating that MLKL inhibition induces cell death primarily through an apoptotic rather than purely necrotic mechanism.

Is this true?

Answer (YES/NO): NO